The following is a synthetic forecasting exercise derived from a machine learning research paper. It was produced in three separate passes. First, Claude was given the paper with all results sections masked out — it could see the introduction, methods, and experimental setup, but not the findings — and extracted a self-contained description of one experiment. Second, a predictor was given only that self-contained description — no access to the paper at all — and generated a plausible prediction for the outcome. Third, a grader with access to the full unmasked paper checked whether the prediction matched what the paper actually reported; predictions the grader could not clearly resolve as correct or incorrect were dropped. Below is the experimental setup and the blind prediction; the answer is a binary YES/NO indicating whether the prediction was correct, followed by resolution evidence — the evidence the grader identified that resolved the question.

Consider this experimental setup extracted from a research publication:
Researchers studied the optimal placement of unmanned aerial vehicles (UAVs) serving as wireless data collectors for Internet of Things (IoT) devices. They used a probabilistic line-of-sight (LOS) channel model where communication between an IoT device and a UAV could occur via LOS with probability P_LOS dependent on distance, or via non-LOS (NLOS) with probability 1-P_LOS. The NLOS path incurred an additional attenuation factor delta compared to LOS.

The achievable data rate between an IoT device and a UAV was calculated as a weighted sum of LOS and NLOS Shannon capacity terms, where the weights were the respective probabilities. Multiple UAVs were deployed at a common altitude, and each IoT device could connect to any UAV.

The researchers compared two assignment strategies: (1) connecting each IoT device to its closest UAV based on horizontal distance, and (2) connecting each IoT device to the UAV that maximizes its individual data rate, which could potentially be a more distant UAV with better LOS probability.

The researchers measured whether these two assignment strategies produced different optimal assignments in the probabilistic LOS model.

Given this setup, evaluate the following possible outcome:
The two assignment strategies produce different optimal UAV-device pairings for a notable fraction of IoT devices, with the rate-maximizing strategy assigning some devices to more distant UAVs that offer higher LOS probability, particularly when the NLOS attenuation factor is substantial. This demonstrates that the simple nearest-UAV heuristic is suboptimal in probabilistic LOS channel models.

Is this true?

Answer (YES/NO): NO